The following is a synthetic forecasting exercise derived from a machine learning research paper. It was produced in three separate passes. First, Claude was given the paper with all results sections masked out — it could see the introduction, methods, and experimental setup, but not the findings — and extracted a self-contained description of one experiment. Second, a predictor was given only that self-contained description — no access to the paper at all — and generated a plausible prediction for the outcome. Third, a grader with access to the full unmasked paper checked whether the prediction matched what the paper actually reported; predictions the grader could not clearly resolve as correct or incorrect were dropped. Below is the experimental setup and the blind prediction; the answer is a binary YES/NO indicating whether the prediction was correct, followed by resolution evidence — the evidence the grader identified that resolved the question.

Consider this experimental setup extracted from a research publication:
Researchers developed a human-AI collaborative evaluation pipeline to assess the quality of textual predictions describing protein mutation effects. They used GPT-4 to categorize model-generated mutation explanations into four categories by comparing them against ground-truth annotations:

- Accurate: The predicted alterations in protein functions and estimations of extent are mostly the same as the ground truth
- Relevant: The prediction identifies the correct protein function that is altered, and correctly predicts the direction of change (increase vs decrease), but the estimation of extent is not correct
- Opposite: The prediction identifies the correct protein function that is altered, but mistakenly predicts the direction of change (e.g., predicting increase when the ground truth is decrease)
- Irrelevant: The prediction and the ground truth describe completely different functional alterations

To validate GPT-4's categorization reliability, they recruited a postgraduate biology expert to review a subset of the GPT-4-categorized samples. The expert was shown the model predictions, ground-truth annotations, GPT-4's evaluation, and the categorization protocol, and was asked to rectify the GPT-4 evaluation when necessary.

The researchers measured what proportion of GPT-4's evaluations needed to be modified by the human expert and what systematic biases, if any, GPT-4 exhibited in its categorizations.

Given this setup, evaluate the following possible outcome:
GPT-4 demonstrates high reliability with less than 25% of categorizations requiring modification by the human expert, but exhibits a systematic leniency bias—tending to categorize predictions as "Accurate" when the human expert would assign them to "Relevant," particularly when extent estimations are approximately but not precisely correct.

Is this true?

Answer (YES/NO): NO